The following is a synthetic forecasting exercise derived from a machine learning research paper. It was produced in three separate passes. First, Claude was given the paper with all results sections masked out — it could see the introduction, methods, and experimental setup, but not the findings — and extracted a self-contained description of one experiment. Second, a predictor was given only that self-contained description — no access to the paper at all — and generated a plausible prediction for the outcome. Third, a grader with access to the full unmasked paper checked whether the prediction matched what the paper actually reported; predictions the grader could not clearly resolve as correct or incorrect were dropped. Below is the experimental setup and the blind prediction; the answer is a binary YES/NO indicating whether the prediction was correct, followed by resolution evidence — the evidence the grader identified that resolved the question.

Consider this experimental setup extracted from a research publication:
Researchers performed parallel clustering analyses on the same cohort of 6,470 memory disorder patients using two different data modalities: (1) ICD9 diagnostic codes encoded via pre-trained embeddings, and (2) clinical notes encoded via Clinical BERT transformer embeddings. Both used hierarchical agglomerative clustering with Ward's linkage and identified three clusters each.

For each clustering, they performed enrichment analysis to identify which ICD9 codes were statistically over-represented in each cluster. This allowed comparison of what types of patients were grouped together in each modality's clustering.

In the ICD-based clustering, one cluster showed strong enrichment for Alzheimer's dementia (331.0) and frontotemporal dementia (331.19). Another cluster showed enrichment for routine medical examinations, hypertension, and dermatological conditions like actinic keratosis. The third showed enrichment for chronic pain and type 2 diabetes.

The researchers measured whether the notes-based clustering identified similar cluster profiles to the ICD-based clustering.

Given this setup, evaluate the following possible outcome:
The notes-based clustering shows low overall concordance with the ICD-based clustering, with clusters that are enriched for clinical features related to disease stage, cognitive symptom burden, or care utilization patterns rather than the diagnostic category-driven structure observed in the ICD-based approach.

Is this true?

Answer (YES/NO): NO